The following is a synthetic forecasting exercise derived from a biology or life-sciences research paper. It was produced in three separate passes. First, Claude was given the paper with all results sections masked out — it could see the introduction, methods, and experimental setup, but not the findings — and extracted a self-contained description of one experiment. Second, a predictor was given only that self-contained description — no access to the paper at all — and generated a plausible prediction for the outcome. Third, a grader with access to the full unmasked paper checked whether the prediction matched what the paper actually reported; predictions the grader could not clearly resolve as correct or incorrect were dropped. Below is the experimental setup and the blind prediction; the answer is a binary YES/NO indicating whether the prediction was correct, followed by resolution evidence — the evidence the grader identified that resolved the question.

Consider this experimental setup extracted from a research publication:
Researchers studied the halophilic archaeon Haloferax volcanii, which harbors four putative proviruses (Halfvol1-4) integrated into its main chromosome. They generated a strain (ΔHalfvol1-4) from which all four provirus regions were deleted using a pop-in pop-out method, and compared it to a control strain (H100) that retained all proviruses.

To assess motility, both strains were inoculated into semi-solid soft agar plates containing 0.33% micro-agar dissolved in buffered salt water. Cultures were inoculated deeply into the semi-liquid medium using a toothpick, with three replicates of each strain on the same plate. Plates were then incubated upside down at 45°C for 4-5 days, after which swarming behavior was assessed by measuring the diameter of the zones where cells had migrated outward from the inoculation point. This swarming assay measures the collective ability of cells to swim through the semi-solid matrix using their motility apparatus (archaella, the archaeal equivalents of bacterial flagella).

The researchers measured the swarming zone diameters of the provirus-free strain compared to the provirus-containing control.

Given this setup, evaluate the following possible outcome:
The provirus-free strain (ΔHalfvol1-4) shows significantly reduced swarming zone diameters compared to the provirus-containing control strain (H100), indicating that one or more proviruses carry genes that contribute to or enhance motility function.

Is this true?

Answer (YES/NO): NO